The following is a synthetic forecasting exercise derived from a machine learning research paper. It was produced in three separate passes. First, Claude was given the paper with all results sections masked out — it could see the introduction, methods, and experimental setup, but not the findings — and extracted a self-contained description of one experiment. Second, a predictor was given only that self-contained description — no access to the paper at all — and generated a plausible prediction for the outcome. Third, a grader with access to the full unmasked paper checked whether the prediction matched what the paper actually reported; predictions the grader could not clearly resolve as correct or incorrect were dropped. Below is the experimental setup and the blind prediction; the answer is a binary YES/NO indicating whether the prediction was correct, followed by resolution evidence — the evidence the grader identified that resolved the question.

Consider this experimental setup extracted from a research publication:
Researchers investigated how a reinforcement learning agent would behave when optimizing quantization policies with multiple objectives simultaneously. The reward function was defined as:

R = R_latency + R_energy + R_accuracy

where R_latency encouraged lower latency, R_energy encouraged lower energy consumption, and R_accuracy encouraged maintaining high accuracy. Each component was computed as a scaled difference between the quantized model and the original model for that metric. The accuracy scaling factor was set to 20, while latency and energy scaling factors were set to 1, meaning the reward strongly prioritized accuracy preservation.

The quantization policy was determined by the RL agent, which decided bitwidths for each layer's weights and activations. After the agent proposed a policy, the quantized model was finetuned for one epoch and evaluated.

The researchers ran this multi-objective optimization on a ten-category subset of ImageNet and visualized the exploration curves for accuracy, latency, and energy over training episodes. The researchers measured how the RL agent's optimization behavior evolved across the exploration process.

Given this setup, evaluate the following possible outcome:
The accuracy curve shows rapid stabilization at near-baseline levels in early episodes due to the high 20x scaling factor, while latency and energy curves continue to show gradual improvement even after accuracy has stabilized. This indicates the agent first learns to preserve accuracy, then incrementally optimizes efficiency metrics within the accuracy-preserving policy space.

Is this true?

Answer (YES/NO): YES